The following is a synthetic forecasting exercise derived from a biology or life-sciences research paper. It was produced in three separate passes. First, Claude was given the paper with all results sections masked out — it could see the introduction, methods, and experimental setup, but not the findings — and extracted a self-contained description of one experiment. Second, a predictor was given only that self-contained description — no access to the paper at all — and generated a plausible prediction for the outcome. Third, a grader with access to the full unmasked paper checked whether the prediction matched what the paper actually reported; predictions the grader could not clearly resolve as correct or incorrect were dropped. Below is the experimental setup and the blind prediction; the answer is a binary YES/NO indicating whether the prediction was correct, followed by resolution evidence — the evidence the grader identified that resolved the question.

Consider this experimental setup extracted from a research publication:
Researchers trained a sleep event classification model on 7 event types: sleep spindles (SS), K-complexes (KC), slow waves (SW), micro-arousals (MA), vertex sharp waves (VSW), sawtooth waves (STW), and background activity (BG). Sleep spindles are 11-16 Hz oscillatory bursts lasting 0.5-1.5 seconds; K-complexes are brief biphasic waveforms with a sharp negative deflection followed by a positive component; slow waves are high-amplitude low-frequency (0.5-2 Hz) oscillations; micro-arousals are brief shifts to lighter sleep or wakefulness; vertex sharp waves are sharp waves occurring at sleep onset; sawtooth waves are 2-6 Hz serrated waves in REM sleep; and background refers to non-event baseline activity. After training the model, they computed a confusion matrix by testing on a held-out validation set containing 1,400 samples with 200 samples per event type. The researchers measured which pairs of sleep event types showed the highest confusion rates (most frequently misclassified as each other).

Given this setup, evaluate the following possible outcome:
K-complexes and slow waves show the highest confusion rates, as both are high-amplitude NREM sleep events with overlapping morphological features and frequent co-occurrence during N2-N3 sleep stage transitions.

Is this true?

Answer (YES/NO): YES